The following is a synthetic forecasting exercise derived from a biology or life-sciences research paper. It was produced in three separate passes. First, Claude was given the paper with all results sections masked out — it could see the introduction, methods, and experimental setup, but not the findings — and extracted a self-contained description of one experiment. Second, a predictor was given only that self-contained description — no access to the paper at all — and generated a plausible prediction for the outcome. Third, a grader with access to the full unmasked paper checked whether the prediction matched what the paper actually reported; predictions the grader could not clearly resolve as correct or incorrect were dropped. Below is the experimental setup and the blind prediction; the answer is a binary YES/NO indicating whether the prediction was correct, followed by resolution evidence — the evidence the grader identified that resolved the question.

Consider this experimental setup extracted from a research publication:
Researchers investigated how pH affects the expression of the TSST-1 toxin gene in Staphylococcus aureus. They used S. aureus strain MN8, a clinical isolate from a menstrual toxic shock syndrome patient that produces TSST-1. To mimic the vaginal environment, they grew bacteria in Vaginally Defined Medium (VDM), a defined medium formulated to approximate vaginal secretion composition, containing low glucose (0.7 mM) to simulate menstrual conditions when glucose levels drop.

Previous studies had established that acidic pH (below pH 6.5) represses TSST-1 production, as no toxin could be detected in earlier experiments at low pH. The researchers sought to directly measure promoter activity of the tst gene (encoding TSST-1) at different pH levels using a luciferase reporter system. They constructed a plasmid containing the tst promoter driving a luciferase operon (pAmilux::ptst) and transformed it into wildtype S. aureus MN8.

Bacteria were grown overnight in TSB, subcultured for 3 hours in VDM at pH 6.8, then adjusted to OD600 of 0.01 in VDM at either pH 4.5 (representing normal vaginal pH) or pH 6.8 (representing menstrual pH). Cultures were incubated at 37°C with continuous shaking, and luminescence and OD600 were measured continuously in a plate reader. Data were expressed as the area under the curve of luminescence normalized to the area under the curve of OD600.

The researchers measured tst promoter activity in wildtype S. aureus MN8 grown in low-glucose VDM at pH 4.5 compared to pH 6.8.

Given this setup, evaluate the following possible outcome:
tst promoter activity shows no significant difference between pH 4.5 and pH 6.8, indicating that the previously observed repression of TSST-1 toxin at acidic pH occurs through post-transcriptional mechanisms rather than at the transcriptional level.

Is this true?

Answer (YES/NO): NO